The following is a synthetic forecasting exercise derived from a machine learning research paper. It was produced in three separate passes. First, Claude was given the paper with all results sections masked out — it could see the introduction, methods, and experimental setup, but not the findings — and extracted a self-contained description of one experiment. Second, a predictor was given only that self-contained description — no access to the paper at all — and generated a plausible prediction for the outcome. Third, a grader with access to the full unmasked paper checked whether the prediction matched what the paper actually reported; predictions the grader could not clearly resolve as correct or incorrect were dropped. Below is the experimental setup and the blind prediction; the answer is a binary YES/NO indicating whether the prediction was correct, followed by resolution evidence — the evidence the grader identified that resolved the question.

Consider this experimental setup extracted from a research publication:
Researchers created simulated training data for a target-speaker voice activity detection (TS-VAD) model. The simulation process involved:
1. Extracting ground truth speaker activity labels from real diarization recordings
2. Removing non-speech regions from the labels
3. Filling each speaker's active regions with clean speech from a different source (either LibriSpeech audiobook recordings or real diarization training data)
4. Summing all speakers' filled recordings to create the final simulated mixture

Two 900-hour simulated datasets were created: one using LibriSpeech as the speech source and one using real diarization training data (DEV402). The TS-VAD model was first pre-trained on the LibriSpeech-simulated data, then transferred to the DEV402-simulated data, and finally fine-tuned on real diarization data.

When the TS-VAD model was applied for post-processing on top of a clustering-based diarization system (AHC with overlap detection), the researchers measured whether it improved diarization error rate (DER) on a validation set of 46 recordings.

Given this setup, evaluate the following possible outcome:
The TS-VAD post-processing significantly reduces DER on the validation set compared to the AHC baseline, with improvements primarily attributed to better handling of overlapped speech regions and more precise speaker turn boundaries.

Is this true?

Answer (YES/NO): NO